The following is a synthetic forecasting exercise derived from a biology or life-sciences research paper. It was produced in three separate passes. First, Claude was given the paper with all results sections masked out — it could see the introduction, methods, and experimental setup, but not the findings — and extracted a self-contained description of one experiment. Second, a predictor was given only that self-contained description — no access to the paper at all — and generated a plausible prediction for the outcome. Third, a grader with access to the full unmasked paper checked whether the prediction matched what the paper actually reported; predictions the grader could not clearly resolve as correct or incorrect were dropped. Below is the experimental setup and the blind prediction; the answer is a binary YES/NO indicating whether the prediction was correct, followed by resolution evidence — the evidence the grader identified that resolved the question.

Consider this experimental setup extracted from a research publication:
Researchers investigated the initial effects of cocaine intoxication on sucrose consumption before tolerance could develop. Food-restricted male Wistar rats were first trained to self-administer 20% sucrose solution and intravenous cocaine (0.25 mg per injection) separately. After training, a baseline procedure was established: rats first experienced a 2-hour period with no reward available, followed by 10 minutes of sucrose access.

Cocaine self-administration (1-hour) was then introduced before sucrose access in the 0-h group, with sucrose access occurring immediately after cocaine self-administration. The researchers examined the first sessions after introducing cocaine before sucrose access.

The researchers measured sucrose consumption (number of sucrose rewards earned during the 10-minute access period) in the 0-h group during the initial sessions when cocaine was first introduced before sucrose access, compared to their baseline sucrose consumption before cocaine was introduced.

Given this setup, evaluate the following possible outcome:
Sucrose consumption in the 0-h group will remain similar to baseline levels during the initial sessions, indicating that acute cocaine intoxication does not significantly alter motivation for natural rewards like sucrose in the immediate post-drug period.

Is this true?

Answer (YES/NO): NO